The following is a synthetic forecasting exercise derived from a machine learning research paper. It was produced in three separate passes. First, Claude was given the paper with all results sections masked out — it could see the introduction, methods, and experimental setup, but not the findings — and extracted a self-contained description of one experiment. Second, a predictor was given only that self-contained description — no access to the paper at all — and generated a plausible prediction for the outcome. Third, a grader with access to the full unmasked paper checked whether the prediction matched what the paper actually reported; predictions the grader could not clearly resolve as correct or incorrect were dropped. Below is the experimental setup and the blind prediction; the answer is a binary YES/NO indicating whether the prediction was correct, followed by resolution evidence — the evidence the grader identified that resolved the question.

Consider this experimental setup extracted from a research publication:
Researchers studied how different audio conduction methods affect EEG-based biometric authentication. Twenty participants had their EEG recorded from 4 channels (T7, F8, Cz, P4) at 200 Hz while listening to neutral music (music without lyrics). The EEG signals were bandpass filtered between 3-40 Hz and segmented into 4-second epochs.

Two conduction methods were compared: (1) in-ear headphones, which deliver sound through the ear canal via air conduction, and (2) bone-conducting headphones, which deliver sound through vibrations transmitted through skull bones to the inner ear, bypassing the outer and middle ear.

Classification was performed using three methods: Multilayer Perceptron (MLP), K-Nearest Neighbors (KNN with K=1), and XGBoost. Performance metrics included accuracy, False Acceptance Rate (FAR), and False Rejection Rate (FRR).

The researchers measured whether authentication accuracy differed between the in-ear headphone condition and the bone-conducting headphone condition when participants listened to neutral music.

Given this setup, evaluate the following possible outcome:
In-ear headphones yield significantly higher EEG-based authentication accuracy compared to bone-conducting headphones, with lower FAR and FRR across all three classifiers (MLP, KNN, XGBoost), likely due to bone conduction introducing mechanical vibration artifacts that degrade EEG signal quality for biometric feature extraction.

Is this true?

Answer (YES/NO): NO